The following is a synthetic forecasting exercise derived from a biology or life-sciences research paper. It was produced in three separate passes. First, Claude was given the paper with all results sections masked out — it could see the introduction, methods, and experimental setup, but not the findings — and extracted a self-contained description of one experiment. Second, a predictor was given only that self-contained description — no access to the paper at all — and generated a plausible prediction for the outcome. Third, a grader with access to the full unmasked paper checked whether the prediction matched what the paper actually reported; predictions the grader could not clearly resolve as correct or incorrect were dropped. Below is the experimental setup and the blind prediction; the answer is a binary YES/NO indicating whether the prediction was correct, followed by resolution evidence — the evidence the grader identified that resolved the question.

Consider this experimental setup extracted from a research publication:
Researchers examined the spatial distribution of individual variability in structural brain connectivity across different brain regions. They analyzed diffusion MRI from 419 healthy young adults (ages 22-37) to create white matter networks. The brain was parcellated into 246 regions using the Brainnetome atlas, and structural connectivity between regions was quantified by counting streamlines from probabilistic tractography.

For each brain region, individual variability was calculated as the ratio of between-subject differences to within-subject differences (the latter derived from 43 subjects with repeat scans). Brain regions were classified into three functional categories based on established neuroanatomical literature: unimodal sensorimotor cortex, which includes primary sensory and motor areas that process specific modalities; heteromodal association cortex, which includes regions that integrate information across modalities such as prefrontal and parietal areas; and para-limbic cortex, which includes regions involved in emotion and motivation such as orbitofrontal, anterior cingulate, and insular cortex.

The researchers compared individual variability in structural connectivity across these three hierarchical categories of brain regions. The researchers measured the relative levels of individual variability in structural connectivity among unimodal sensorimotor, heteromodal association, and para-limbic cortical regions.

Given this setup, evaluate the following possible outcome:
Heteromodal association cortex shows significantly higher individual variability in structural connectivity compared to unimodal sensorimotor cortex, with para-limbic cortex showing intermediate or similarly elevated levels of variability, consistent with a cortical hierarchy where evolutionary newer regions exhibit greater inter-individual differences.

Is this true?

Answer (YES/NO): NO